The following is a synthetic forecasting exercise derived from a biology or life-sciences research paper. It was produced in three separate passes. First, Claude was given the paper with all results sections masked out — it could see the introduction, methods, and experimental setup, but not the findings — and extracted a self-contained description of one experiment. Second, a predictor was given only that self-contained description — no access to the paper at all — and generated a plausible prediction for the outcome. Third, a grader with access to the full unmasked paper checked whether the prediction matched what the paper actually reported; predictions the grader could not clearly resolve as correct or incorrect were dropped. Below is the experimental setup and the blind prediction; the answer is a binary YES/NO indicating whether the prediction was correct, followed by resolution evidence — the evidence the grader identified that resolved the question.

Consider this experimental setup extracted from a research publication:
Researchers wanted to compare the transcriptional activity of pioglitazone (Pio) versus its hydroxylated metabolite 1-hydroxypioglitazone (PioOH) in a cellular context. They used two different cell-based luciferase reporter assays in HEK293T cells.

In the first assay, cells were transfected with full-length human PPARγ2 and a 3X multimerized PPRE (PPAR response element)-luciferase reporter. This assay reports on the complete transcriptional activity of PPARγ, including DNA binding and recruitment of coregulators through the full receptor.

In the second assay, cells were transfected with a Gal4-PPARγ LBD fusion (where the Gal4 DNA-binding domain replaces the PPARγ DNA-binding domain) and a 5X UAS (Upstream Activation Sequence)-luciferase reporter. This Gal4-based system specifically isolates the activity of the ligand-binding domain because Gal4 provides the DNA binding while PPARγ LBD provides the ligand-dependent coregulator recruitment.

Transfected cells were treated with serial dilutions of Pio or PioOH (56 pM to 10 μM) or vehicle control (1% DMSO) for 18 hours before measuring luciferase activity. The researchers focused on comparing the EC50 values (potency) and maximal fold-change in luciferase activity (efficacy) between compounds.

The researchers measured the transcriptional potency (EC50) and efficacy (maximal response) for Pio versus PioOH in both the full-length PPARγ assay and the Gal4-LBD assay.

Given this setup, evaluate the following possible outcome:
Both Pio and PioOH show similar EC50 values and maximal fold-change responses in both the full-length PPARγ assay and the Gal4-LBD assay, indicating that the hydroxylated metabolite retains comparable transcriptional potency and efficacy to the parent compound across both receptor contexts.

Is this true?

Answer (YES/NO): NO